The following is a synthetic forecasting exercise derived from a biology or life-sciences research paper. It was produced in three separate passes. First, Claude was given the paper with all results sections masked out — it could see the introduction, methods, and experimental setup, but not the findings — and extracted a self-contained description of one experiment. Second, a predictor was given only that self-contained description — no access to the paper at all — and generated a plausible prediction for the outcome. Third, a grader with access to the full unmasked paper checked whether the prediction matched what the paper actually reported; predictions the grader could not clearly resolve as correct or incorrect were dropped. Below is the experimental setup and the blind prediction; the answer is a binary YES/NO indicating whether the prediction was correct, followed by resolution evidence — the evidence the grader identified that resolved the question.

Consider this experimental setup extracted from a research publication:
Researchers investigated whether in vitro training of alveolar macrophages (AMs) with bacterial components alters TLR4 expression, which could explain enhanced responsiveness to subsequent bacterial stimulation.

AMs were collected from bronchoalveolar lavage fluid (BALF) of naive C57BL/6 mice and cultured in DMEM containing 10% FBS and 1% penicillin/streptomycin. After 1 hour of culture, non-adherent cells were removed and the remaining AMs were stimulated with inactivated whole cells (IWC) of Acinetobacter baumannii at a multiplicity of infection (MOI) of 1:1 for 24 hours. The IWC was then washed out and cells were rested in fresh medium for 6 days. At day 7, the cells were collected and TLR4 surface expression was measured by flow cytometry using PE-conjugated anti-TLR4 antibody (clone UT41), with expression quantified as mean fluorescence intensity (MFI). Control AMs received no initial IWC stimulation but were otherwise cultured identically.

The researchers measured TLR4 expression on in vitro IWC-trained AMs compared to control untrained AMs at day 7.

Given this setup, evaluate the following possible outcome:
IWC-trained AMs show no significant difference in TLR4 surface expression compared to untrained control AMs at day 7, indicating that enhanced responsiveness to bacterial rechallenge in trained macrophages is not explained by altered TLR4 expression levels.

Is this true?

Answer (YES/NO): NO